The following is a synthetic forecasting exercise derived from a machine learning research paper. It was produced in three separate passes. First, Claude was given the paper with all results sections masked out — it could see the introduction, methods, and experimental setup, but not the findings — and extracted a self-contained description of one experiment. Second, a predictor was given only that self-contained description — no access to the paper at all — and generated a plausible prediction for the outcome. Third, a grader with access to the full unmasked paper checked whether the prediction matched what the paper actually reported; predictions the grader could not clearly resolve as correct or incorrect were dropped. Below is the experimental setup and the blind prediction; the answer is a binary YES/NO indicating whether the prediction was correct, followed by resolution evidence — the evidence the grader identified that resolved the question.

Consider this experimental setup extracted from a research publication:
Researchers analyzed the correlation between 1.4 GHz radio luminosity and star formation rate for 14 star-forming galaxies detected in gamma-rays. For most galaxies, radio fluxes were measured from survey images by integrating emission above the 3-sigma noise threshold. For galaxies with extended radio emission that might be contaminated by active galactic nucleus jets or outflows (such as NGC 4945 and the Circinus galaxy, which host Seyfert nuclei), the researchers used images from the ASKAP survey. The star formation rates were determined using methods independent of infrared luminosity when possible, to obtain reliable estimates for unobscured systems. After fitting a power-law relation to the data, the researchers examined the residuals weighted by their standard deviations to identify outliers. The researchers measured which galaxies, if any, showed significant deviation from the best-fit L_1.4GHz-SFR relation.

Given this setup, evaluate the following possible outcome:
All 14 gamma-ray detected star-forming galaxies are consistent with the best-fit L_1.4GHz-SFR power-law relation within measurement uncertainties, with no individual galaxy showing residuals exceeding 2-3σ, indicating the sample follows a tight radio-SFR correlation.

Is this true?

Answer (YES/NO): NO